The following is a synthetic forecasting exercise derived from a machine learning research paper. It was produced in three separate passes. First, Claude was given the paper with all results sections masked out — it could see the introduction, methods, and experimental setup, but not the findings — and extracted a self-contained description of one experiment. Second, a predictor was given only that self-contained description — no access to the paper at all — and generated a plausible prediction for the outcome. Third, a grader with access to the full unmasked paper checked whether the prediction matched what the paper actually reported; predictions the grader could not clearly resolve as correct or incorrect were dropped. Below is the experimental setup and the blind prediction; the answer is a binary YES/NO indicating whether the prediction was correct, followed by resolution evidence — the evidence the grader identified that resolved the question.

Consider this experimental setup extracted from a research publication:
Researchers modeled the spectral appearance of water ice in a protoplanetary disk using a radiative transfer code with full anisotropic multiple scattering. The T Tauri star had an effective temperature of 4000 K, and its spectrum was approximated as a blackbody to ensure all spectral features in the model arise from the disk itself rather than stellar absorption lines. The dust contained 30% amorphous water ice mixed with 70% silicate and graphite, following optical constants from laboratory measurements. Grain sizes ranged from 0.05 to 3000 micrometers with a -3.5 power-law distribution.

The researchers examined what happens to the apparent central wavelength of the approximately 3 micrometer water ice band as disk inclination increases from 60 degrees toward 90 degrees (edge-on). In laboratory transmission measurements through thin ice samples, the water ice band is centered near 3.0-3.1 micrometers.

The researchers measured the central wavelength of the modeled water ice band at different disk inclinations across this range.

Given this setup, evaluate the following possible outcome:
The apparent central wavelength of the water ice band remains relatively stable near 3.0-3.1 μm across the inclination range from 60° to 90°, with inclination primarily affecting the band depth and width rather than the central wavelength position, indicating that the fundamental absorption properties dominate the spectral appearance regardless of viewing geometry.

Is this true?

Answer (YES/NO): NO